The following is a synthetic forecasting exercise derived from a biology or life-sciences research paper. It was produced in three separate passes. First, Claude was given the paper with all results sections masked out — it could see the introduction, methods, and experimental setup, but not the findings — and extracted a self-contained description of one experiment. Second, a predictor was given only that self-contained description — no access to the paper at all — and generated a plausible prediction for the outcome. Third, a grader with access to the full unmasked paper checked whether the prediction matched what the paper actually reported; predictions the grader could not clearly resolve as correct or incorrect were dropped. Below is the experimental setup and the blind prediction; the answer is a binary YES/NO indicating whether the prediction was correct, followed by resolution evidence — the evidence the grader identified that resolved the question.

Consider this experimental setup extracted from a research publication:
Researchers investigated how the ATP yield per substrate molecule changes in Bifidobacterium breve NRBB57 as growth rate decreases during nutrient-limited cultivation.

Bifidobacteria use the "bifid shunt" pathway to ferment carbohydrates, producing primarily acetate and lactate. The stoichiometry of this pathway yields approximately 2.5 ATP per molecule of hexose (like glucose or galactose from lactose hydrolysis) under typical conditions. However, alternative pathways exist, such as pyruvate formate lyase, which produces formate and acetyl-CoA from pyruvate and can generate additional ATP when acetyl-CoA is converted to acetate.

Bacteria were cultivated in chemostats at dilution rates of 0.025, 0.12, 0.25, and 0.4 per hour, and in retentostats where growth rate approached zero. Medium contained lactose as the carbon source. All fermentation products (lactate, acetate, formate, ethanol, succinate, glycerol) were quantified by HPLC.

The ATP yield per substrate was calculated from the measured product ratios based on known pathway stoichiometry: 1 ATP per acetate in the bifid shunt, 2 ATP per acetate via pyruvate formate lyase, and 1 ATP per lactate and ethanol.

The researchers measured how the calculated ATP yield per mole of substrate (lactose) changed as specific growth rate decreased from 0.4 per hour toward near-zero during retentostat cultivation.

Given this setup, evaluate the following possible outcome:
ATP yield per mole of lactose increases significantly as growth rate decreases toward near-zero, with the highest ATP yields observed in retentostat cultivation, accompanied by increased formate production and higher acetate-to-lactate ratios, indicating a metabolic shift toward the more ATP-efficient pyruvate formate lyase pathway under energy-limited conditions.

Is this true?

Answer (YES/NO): NO